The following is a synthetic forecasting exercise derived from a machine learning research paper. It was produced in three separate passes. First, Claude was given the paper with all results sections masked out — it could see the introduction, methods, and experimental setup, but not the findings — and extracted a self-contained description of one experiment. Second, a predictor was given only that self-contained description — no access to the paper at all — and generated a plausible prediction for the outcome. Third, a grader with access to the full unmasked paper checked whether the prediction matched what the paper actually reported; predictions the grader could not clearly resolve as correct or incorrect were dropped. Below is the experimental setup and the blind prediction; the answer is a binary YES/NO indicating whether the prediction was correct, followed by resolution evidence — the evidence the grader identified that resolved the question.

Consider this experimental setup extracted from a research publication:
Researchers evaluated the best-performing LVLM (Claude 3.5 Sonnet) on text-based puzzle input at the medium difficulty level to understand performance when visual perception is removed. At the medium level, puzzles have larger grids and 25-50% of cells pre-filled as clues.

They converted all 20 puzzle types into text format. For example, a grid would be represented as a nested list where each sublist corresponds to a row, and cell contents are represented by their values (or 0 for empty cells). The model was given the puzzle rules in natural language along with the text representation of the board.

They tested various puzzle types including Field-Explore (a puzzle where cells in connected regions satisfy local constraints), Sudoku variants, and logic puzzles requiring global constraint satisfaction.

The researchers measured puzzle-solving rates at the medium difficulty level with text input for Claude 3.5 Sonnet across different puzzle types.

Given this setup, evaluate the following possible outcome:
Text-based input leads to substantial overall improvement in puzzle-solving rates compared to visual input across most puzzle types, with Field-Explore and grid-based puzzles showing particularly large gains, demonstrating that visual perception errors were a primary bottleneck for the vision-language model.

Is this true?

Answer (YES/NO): NO